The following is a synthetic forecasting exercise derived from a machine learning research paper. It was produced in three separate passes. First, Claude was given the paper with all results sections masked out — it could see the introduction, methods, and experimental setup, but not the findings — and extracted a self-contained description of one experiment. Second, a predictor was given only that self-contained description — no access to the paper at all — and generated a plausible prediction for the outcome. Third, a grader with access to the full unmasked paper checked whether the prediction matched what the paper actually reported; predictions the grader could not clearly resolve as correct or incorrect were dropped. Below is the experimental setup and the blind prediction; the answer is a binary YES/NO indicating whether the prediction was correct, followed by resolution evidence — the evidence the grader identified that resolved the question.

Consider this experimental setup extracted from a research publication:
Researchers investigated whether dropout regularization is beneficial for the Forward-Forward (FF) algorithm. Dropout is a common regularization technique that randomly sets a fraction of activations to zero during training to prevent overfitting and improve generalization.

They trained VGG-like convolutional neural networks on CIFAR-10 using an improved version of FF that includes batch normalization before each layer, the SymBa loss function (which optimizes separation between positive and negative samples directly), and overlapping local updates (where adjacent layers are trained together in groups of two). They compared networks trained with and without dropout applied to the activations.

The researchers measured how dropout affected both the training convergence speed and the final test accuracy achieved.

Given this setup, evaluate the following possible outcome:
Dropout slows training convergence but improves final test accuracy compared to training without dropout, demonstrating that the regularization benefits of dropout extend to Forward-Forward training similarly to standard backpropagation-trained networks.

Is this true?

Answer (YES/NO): NO